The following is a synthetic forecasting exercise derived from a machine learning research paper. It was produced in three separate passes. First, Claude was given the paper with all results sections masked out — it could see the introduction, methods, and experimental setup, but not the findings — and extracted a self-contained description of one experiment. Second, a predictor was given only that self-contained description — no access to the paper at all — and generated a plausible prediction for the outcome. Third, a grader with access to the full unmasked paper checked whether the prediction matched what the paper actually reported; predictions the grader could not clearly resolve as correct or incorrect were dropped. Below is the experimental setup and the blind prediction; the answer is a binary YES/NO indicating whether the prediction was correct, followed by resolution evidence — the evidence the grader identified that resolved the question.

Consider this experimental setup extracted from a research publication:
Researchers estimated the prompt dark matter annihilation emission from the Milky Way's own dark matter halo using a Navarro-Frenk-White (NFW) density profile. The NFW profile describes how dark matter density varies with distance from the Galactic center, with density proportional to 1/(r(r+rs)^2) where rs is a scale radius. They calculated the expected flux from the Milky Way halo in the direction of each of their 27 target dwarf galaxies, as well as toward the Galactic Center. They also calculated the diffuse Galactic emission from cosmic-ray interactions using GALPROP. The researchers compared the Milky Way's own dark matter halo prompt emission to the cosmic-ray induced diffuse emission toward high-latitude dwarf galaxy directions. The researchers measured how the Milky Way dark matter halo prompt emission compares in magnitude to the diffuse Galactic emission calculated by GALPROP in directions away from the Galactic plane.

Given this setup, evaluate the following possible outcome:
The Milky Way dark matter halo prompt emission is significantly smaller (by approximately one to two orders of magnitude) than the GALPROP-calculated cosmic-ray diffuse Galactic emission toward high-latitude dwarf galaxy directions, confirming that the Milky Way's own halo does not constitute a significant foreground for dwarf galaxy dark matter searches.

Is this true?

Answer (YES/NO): NO